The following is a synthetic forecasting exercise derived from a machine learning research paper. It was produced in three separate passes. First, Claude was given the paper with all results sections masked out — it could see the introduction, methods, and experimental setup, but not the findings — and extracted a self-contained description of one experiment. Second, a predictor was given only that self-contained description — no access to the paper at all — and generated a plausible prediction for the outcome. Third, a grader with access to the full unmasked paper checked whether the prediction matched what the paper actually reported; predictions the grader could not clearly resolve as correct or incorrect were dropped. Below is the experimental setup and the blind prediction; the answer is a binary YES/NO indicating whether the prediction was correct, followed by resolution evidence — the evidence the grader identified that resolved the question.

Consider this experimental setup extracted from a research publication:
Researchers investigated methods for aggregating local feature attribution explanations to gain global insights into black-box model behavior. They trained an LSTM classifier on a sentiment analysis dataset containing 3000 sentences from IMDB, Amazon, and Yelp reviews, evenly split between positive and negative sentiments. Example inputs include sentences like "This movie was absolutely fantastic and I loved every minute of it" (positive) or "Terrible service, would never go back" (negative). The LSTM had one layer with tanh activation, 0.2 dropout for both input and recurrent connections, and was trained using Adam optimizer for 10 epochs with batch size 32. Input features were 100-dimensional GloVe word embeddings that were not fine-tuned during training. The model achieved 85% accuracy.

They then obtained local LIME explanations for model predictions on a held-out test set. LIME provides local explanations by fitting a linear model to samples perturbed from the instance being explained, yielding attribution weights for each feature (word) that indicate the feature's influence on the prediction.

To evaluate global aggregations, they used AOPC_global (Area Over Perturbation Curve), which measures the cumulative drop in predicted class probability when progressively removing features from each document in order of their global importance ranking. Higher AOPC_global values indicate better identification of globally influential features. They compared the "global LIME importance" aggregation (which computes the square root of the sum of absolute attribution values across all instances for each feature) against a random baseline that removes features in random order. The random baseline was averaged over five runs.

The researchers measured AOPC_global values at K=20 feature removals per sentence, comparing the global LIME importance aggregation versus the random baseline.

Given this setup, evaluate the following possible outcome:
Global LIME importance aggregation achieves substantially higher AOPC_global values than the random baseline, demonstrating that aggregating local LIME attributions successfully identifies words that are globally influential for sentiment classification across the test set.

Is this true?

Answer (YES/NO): NO